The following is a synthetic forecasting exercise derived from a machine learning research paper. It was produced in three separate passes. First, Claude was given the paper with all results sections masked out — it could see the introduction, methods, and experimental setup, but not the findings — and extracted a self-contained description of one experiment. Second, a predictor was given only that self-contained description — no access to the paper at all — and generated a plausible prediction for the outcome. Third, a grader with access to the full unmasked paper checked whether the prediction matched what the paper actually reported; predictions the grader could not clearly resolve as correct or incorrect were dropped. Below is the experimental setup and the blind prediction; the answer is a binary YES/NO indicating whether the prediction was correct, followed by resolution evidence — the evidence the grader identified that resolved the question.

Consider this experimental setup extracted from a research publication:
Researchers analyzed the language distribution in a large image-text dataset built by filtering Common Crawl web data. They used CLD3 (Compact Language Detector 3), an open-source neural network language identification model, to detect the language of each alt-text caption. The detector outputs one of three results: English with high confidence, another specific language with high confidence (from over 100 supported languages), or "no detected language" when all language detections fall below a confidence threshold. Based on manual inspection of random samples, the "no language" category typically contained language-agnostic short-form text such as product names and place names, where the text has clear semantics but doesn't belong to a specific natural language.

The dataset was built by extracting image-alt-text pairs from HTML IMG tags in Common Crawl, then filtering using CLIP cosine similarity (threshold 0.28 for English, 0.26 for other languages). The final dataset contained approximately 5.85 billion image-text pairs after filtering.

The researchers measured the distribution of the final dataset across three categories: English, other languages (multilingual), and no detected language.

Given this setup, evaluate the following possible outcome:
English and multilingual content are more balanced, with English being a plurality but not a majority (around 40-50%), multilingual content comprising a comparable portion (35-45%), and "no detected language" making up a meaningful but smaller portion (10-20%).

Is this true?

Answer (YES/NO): NO